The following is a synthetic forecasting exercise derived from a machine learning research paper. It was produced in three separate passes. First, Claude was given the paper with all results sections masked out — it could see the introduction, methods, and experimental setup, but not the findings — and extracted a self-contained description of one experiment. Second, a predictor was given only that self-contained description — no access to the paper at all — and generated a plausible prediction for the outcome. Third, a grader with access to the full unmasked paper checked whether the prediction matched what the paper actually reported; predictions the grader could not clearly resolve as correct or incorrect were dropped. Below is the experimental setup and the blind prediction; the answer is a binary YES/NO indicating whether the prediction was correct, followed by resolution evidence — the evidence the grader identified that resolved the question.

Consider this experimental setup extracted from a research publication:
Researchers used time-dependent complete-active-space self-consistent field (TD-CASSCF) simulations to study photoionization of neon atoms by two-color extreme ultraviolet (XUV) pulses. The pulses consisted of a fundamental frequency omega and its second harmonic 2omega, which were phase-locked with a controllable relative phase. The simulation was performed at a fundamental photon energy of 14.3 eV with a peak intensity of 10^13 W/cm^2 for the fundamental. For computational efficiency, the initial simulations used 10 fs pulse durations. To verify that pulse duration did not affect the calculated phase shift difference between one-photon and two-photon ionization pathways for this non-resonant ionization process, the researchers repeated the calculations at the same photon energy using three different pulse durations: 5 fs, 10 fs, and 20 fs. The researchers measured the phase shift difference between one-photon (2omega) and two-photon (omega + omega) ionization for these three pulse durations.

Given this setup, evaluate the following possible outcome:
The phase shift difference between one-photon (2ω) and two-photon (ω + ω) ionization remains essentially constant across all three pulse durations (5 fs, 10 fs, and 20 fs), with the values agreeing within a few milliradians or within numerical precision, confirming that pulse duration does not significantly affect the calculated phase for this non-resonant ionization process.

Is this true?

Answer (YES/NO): YES